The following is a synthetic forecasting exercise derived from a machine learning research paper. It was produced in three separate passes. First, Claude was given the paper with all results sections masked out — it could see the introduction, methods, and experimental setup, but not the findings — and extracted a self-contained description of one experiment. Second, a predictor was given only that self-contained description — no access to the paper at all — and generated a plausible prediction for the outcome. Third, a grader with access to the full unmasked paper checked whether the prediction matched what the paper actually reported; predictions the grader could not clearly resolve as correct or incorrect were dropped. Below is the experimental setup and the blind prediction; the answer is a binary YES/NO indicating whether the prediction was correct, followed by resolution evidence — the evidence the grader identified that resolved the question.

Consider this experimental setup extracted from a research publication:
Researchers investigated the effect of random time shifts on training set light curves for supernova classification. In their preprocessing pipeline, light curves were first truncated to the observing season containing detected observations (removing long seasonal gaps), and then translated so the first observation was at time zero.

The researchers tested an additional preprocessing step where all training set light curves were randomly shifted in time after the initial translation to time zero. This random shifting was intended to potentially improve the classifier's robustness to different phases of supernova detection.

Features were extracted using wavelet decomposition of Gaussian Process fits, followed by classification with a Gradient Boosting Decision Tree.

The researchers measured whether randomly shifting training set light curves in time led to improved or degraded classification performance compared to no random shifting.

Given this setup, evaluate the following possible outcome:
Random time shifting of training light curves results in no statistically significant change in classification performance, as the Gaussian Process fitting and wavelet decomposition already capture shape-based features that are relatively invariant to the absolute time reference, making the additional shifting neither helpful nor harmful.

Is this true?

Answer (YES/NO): NO